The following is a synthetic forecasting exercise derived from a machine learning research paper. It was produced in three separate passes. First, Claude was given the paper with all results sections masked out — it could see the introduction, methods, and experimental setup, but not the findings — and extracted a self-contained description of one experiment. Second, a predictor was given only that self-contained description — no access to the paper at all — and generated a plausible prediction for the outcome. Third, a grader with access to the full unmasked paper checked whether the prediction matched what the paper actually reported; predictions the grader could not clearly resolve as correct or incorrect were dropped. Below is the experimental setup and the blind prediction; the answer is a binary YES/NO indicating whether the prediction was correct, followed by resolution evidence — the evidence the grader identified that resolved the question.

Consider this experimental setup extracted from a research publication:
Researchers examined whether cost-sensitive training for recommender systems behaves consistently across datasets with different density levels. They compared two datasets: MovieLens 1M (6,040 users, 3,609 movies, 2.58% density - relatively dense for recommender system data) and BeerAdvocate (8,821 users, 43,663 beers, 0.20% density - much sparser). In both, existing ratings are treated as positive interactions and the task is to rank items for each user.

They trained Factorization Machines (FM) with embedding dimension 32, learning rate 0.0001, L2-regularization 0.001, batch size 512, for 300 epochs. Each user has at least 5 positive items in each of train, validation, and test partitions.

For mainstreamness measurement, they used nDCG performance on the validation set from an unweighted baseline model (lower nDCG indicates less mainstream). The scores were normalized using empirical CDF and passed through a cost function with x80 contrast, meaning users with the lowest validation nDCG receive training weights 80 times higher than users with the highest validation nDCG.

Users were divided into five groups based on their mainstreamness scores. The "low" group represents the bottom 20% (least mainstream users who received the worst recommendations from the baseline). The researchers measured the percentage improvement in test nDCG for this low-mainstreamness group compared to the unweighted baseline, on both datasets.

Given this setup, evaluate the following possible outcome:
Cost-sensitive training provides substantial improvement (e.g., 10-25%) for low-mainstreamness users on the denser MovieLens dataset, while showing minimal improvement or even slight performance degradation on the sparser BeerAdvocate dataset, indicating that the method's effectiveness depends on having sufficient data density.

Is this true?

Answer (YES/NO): NO